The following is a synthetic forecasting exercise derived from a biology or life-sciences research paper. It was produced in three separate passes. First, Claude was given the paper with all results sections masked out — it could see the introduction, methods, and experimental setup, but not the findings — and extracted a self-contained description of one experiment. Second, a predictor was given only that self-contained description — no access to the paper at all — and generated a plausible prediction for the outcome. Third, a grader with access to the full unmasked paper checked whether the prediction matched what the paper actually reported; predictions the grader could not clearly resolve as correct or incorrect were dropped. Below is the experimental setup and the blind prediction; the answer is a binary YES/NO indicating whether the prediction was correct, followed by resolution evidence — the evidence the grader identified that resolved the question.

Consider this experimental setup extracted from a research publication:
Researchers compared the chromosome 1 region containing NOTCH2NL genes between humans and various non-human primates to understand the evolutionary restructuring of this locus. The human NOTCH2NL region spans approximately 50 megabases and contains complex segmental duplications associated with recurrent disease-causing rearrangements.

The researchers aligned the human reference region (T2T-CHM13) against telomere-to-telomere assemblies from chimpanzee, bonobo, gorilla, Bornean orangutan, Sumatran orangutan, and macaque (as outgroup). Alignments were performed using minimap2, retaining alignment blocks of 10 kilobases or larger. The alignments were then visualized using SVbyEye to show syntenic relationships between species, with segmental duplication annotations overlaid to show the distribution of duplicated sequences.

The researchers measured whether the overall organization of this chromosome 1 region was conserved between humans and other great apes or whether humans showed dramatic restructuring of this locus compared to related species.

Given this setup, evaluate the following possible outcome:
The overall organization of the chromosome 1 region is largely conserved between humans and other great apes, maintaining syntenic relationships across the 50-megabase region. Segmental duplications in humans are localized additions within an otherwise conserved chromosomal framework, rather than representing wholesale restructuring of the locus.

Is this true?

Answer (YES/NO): NO